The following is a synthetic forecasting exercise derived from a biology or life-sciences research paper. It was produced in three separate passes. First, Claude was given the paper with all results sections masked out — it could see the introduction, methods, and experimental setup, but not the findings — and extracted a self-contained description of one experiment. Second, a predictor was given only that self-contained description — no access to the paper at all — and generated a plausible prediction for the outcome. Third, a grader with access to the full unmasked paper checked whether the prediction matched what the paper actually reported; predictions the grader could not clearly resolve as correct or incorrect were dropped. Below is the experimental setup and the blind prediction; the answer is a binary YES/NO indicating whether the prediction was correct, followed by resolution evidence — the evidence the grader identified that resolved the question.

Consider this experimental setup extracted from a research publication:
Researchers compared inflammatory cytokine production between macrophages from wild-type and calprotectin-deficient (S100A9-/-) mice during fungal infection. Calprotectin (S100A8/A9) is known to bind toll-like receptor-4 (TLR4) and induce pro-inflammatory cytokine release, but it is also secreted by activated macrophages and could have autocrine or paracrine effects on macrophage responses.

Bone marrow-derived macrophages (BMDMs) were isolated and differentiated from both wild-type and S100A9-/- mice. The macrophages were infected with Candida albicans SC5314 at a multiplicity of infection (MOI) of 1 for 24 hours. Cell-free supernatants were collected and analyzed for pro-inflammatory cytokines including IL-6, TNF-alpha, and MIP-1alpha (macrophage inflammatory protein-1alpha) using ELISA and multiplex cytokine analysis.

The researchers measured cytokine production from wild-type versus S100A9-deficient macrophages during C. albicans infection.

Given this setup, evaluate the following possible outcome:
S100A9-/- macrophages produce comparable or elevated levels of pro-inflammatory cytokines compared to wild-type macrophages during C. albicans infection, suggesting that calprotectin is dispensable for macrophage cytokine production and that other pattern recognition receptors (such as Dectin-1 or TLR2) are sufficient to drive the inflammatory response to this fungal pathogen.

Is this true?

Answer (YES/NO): NO